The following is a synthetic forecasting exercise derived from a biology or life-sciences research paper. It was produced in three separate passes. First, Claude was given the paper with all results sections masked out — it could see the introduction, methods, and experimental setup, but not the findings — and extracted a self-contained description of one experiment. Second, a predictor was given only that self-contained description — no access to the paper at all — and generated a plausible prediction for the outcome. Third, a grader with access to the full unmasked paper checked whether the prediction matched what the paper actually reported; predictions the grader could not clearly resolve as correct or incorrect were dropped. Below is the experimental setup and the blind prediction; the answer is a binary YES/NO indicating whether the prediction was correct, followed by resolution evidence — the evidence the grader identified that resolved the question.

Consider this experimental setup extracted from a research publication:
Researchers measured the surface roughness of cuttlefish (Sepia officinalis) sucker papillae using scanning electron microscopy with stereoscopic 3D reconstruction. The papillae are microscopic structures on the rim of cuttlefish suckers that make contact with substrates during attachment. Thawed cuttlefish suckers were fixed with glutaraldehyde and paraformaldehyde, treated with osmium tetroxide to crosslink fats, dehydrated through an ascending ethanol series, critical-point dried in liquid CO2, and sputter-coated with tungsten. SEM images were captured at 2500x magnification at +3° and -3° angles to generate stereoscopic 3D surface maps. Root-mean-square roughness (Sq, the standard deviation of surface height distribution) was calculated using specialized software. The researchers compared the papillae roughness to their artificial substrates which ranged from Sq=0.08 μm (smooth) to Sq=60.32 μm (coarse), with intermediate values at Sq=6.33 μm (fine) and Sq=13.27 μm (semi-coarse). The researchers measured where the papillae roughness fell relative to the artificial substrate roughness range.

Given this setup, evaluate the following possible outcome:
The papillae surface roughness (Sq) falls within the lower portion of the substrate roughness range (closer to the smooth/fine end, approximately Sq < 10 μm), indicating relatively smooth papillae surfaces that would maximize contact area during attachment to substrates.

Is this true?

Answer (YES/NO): YES